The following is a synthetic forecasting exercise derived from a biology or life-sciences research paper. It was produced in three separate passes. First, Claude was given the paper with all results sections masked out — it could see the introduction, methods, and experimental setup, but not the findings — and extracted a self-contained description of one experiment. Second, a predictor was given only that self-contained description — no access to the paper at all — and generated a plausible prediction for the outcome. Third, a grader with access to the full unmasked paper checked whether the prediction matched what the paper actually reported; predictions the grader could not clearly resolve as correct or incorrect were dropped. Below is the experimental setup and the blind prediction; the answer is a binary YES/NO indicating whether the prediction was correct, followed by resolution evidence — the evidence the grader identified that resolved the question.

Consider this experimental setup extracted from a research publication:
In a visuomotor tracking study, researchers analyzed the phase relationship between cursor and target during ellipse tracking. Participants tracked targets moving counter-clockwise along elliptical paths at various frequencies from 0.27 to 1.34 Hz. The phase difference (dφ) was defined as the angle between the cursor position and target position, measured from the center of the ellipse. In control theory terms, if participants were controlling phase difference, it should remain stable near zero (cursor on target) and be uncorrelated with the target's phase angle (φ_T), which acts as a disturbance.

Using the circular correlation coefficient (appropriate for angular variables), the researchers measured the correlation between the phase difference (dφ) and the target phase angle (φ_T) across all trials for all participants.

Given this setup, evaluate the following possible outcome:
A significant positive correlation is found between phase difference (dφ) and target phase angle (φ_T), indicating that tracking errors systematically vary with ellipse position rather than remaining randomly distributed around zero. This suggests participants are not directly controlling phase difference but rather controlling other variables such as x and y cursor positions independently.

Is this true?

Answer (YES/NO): NO